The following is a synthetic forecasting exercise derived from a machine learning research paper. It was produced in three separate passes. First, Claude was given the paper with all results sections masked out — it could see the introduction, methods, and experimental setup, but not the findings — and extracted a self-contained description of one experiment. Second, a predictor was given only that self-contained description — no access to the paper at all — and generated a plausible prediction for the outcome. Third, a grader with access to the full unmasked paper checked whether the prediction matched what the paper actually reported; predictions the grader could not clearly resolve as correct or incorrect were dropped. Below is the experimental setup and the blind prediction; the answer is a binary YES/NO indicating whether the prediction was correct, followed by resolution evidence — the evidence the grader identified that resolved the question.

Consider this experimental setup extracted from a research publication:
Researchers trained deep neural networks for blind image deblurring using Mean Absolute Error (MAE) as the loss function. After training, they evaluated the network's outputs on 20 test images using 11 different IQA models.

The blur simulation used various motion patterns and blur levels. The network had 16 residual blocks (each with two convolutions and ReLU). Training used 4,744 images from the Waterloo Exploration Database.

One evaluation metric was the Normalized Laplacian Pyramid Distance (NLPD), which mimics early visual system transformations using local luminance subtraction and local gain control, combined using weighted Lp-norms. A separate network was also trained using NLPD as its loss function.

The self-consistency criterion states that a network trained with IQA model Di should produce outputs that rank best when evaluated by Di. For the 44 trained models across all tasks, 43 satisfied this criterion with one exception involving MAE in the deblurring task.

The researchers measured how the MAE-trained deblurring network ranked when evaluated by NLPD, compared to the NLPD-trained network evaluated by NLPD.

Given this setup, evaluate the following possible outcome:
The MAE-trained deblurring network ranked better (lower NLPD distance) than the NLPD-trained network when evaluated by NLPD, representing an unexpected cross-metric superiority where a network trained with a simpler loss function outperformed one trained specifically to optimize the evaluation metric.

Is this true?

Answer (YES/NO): YES